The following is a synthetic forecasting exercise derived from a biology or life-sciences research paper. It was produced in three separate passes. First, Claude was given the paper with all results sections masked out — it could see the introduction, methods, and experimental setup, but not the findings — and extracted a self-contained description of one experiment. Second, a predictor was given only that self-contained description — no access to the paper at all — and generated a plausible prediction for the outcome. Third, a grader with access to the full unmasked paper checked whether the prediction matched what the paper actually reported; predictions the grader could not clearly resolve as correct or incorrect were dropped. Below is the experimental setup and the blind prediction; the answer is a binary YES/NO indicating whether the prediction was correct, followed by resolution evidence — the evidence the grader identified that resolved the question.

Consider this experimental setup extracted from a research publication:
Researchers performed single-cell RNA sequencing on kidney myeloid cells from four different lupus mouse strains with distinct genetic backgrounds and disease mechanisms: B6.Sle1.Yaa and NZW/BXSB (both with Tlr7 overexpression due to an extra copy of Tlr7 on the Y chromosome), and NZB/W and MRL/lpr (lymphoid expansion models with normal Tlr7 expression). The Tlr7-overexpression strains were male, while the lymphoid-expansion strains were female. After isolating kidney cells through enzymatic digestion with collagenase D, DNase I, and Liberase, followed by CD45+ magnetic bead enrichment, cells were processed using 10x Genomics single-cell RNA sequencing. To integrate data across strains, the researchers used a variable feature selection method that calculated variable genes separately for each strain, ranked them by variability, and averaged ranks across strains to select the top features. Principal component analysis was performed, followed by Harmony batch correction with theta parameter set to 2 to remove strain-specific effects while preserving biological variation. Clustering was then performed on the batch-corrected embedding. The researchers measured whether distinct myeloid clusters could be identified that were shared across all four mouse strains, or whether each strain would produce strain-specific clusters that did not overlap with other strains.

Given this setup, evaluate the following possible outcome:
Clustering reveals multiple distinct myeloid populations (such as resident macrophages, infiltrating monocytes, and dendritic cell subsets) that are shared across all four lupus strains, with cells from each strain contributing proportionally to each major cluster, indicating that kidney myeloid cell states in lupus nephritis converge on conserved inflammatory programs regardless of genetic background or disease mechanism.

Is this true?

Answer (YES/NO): NO